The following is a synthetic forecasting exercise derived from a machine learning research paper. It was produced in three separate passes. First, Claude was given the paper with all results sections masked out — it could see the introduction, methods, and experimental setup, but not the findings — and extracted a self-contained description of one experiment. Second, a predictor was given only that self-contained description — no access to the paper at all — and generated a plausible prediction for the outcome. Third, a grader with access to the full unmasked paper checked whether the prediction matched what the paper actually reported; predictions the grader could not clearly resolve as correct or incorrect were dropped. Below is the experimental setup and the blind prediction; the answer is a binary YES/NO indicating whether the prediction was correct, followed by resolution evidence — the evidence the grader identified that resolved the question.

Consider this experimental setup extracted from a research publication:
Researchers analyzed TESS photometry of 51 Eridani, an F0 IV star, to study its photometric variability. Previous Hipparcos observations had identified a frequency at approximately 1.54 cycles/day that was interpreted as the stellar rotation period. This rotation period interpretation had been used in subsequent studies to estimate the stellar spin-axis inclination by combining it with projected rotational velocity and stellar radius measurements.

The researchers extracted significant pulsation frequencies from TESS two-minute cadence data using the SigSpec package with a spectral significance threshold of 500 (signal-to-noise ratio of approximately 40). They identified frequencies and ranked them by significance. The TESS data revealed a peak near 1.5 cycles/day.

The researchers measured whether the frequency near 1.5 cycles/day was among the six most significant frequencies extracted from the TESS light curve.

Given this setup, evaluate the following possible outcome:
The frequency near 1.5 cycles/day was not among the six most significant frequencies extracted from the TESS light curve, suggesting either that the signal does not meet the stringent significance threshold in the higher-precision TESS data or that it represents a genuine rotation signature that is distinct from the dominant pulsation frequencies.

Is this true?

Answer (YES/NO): NO